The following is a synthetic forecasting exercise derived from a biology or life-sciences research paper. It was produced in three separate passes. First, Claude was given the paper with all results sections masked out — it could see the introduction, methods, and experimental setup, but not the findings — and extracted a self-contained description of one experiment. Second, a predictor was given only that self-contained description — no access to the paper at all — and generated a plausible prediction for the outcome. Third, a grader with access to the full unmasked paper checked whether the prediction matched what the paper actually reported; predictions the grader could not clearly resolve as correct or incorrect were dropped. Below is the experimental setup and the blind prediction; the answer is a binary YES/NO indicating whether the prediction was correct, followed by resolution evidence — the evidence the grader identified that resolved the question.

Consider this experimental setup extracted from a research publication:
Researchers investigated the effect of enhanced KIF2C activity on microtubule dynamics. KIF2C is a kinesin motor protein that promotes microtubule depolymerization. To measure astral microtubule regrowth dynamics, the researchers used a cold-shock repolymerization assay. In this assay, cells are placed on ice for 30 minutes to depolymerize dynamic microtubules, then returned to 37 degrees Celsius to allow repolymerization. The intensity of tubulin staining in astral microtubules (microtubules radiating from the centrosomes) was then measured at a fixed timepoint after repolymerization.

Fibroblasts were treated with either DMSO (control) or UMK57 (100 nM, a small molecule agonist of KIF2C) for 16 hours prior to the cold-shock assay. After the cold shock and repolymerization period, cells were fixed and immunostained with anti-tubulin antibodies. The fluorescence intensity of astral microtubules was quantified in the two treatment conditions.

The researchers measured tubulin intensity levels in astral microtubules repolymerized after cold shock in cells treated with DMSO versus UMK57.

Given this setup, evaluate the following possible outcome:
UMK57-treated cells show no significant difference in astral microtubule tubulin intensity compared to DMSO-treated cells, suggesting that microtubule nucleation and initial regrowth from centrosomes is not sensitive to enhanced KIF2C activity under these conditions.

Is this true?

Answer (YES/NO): NO